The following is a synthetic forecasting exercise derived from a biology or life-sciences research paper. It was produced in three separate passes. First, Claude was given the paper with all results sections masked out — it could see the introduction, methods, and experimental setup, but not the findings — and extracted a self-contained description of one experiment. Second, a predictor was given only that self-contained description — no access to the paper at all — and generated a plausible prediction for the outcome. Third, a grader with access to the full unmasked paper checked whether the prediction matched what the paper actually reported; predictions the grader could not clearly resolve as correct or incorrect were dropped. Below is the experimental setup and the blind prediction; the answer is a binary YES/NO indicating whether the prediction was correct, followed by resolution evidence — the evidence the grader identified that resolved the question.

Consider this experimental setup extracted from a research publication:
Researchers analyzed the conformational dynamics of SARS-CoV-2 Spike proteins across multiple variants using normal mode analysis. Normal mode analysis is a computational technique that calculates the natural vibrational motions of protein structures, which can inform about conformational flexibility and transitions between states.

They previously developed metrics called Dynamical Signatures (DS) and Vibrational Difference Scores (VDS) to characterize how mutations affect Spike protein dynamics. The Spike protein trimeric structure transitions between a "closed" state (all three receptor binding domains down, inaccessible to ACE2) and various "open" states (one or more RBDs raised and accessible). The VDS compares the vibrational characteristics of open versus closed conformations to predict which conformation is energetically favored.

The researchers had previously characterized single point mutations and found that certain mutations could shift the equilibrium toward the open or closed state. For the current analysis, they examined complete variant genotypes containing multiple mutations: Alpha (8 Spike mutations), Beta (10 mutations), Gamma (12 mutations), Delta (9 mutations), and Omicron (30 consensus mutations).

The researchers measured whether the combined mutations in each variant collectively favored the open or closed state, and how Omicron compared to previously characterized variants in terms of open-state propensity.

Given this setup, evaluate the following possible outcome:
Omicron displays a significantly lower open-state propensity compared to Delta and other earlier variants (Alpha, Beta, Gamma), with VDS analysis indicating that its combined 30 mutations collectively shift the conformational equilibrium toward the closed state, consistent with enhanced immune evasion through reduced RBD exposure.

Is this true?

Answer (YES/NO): NO